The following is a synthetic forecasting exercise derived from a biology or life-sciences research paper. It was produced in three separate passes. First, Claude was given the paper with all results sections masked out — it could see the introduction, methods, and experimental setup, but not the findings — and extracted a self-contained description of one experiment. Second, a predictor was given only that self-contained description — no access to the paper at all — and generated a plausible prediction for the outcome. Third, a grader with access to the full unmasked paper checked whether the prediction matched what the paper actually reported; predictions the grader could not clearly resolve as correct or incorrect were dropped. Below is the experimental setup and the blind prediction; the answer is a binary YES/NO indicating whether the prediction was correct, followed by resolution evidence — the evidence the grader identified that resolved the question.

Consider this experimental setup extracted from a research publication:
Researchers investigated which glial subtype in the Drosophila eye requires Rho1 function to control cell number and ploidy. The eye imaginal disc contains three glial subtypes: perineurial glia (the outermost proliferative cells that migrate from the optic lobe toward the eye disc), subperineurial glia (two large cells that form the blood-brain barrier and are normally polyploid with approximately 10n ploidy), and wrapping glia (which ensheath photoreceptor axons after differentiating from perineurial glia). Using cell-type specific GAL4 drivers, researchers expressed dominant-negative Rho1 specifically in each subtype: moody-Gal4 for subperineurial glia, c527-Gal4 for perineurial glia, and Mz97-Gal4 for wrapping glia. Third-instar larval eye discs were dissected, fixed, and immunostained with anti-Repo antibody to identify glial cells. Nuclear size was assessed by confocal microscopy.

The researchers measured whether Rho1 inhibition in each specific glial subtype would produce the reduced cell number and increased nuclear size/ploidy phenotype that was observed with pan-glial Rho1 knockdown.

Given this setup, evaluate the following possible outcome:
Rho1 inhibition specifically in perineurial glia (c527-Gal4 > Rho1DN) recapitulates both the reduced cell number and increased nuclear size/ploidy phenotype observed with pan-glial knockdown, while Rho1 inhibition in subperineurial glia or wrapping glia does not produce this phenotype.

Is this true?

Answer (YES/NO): YES